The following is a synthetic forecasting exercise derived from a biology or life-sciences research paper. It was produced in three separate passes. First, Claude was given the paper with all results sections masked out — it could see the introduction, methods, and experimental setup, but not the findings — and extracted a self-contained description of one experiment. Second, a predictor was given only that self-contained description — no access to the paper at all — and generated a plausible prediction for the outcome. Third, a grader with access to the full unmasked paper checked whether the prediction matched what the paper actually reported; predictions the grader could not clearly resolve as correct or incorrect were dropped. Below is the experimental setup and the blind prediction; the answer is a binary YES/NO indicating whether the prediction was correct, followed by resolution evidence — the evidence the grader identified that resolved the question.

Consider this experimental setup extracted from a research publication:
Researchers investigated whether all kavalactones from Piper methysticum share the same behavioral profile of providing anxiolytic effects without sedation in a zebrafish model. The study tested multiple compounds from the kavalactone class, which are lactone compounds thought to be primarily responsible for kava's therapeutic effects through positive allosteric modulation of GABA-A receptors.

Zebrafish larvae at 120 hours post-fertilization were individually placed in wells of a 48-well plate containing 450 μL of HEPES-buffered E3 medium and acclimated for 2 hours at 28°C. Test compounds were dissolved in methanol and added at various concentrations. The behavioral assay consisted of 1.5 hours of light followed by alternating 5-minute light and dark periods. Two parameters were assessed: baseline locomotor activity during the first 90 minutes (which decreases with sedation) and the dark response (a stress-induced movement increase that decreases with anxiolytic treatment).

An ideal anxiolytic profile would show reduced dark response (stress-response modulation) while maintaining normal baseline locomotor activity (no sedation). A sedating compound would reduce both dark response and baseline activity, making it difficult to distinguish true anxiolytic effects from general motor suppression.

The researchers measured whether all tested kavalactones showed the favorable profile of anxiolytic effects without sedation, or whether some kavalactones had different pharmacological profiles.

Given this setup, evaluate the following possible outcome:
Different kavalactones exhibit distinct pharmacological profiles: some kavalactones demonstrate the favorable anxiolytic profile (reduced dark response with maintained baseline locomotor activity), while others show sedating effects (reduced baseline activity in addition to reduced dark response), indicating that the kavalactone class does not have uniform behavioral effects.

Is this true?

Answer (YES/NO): YES